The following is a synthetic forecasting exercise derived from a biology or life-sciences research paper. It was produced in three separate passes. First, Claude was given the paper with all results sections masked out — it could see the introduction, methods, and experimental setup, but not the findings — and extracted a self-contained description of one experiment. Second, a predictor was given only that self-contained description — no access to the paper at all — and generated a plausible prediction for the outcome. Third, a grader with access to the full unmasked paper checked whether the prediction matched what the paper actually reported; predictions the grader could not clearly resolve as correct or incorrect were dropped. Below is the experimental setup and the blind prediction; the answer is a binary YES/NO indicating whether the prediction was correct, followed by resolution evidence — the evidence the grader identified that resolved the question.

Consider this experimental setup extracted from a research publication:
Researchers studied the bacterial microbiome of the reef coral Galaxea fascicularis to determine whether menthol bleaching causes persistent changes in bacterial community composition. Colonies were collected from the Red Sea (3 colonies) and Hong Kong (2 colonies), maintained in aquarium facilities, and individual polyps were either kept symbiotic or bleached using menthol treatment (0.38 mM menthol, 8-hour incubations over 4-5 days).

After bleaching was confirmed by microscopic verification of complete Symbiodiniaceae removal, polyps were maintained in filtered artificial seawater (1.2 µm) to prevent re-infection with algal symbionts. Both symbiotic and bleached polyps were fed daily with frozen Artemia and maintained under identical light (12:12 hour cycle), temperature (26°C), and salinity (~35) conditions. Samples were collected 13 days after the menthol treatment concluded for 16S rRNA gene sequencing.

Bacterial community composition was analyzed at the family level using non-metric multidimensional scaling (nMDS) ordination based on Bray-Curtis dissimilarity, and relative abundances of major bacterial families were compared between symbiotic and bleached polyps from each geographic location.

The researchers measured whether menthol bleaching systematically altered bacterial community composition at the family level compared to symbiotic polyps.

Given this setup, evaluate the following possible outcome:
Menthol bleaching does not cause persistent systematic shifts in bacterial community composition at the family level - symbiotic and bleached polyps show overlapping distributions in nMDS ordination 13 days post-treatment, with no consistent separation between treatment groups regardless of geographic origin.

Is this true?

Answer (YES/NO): NO